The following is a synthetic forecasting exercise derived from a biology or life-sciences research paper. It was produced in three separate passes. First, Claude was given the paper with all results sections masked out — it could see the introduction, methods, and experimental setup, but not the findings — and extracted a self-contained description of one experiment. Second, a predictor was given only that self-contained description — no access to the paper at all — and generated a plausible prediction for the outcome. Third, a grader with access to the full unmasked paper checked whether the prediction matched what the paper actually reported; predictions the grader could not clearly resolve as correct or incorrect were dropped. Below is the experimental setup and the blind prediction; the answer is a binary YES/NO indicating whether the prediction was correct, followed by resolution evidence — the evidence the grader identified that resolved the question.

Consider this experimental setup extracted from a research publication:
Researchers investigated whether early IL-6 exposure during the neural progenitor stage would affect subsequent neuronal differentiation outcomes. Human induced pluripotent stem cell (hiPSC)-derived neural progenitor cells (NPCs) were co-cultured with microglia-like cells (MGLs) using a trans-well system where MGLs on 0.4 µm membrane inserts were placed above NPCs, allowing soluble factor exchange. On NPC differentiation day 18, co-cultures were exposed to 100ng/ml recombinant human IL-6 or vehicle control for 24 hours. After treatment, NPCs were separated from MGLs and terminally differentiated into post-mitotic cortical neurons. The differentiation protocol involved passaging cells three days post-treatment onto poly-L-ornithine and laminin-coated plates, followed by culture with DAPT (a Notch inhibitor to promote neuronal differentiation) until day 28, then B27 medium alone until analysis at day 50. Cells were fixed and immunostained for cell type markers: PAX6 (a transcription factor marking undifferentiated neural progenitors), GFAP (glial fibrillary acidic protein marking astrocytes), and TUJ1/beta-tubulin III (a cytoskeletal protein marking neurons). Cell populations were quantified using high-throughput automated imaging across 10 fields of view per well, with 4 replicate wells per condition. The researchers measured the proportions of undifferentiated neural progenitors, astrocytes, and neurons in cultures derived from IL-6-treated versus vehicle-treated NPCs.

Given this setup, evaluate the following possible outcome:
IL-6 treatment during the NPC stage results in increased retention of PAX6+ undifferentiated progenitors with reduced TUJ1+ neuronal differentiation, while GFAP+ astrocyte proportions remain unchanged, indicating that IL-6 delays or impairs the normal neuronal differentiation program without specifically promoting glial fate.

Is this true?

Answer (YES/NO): NO